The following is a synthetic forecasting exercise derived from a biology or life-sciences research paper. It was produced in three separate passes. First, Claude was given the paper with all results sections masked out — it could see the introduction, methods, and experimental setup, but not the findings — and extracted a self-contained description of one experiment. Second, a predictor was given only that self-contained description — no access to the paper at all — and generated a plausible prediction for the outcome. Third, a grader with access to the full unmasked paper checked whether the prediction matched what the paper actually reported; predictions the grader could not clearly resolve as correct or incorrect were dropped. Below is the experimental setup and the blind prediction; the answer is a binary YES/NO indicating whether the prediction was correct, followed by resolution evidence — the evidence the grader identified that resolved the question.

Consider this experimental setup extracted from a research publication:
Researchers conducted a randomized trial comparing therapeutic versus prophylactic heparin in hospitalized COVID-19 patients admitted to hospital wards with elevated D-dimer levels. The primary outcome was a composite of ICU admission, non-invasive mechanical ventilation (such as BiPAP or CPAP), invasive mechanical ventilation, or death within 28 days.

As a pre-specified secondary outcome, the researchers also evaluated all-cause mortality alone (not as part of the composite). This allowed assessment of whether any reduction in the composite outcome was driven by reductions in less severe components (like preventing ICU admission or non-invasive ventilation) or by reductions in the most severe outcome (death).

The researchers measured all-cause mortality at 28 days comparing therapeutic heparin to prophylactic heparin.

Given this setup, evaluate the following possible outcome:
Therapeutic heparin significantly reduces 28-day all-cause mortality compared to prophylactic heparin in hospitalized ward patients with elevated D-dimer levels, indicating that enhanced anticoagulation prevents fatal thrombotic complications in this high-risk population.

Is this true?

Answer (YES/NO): YES